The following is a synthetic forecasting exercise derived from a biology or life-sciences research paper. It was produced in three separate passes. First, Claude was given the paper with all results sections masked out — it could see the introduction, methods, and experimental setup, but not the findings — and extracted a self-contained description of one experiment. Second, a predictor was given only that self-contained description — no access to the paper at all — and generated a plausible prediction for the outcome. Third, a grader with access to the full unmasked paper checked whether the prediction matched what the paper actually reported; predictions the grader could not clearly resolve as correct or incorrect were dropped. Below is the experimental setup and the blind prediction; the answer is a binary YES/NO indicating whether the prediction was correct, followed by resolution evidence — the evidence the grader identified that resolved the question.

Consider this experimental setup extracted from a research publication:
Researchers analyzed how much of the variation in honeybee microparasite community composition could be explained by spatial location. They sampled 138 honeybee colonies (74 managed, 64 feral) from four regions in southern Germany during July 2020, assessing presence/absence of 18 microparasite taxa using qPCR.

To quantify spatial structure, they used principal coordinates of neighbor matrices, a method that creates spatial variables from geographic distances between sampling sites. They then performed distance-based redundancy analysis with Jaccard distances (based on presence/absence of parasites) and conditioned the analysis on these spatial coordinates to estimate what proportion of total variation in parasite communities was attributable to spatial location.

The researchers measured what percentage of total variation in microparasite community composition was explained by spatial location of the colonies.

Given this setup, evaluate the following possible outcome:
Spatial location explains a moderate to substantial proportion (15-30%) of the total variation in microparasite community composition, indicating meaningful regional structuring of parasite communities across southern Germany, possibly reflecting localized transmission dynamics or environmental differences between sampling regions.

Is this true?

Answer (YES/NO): YES